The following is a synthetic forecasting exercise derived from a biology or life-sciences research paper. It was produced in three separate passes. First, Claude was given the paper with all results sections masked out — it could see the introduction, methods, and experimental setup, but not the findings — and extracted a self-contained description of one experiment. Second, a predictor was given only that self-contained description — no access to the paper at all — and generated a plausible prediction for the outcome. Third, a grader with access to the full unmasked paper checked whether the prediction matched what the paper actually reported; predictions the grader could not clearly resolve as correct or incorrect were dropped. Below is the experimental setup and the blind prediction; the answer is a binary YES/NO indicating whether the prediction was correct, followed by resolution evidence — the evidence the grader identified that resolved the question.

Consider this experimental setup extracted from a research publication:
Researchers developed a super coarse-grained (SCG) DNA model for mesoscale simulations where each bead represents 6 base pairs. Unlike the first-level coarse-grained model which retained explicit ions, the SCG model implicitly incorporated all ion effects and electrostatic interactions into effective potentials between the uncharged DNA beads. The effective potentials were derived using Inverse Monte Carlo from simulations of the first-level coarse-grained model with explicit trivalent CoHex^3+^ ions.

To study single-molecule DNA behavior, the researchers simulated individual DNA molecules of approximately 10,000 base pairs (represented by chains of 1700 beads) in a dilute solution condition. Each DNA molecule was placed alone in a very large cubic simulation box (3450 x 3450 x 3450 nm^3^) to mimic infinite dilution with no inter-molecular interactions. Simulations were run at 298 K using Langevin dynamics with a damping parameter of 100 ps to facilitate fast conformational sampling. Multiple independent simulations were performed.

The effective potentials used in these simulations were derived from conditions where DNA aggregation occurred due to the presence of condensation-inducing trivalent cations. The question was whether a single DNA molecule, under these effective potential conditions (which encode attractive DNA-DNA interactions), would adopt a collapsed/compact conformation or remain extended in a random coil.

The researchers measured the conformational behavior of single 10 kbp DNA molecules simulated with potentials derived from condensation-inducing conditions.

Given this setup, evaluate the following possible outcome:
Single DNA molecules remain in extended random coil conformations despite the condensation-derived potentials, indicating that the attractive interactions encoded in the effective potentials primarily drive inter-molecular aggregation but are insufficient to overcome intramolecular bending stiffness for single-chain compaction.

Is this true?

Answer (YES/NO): NO